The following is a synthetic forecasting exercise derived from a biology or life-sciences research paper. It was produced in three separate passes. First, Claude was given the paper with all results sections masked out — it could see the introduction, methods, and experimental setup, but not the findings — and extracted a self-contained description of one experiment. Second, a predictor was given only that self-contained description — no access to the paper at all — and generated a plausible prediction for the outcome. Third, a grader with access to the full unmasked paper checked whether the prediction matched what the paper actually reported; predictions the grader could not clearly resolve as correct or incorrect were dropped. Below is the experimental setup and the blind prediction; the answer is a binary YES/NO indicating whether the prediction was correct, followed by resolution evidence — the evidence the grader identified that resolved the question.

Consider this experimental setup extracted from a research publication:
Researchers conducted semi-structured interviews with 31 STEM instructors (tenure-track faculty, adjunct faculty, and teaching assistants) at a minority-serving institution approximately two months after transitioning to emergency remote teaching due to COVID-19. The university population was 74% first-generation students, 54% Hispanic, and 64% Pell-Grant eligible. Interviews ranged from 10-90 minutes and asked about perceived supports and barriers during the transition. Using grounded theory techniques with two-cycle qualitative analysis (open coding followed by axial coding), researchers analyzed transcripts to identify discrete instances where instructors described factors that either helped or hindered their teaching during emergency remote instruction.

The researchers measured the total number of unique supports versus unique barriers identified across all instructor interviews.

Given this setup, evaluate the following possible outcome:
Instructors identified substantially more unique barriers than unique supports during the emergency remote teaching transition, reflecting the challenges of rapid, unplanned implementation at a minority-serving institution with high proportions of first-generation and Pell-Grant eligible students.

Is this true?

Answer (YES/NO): YES